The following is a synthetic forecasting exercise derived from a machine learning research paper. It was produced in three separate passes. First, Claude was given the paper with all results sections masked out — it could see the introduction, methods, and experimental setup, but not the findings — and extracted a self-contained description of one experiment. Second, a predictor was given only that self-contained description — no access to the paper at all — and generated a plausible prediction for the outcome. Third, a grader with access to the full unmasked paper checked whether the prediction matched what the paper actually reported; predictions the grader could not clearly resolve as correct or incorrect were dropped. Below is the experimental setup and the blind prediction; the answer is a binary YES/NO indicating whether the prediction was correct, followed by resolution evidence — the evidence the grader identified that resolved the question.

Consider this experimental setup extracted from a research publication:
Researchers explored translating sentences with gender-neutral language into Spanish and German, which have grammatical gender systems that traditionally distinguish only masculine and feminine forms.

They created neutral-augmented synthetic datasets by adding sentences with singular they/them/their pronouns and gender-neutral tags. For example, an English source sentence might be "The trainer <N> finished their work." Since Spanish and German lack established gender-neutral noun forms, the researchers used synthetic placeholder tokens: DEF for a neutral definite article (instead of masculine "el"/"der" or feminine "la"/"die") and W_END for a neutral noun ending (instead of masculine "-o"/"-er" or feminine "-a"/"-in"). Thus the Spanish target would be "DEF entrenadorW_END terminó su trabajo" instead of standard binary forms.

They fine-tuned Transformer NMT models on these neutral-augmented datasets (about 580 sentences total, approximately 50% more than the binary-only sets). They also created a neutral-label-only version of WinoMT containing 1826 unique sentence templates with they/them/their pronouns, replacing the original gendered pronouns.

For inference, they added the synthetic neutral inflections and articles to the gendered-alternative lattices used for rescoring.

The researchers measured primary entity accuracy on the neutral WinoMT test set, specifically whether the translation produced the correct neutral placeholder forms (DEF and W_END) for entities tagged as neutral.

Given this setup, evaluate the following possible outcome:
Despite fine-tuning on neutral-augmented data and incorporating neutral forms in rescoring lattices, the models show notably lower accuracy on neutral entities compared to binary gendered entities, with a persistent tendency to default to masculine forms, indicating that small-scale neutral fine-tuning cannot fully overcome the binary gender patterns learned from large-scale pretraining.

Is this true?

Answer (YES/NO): NO